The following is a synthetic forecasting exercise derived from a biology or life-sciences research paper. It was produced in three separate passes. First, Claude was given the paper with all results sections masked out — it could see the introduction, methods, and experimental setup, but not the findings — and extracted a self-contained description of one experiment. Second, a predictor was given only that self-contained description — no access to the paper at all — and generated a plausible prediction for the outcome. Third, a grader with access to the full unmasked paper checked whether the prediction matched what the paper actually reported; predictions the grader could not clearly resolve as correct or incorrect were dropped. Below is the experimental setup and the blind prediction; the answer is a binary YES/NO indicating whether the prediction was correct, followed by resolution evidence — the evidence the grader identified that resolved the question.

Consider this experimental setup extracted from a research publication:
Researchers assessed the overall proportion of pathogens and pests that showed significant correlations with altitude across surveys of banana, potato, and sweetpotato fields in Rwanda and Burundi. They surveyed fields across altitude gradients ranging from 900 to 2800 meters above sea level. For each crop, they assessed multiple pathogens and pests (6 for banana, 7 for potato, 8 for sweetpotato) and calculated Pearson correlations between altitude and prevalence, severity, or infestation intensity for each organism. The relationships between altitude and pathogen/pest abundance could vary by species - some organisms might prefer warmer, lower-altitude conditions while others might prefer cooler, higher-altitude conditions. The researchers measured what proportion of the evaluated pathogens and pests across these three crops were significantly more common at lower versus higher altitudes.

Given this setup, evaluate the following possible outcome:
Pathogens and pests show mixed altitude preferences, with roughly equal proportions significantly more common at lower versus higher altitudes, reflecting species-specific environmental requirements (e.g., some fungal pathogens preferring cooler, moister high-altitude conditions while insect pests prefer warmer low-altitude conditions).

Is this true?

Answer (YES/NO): NO